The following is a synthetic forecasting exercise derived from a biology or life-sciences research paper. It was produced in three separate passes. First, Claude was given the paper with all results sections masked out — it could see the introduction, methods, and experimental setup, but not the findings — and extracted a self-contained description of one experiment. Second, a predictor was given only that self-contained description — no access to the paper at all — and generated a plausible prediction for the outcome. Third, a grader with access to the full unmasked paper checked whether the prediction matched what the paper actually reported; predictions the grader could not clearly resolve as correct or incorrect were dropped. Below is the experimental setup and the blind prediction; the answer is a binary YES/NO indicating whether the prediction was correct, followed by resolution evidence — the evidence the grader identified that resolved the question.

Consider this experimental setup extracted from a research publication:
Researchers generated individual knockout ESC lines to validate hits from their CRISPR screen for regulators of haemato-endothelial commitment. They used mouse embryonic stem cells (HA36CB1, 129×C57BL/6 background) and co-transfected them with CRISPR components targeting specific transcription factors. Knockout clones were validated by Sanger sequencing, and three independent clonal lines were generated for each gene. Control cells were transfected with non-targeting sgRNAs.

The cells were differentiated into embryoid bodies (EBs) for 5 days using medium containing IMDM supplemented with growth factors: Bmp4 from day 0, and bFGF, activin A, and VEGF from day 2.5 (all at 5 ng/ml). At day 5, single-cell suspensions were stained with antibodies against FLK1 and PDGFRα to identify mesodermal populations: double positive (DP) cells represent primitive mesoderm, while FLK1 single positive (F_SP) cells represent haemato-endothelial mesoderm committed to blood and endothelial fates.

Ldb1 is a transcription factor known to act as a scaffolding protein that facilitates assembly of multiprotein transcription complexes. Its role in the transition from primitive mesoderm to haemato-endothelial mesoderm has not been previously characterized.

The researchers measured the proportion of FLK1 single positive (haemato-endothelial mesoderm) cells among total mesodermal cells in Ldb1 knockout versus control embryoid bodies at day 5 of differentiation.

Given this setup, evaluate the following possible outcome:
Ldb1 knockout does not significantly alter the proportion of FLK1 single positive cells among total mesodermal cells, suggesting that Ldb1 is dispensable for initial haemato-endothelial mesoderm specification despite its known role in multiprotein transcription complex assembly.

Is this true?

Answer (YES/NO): NO